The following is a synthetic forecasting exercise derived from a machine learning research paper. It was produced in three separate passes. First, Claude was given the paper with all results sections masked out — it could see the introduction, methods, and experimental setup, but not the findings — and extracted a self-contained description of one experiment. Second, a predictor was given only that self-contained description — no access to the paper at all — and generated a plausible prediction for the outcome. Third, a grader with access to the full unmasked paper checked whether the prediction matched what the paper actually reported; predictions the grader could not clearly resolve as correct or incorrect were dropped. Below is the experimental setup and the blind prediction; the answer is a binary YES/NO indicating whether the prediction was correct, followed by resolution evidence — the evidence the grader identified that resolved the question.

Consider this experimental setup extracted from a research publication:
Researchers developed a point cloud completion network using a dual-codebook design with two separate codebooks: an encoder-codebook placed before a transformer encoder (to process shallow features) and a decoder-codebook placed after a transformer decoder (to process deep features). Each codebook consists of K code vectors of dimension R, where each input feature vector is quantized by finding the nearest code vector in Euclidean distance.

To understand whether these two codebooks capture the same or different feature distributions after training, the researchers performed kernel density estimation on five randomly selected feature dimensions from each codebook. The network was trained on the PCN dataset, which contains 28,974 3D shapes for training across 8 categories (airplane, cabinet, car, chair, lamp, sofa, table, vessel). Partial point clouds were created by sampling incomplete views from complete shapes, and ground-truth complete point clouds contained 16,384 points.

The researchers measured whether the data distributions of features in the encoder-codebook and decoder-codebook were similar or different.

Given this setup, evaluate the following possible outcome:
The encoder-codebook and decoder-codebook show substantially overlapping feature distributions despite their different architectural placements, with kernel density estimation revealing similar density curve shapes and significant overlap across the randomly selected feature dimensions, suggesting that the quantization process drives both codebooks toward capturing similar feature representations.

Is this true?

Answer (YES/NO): NO